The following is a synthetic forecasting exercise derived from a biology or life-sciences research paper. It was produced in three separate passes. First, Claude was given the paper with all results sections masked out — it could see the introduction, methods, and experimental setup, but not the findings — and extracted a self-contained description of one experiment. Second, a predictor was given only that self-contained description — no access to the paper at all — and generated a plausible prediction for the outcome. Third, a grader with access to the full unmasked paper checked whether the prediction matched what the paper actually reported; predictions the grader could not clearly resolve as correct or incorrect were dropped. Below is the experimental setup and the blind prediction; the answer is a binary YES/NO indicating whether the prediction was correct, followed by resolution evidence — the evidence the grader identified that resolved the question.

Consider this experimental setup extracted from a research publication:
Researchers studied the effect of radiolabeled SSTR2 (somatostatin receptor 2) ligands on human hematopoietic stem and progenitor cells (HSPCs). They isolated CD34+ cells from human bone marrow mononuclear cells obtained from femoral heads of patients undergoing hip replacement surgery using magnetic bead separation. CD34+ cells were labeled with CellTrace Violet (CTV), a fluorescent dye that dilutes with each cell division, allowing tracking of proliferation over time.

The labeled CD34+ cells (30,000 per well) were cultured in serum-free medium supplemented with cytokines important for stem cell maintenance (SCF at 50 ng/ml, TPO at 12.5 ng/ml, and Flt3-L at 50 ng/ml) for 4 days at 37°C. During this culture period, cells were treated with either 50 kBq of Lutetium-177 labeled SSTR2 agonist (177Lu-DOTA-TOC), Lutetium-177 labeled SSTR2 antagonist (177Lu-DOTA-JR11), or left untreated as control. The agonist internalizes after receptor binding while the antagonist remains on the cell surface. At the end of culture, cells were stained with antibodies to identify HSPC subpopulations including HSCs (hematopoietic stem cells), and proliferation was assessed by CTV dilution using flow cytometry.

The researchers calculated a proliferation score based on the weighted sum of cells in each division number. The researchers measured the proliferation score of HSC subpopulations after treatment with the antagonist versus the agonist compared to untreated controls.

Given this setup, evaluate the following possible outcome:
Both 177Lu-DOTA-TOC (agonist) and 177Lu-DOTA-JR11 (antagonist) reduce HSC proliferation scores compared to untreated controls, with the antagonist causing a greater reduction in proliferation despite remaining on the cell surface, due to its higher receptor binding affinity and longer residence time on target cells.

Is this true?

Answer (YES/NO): YES